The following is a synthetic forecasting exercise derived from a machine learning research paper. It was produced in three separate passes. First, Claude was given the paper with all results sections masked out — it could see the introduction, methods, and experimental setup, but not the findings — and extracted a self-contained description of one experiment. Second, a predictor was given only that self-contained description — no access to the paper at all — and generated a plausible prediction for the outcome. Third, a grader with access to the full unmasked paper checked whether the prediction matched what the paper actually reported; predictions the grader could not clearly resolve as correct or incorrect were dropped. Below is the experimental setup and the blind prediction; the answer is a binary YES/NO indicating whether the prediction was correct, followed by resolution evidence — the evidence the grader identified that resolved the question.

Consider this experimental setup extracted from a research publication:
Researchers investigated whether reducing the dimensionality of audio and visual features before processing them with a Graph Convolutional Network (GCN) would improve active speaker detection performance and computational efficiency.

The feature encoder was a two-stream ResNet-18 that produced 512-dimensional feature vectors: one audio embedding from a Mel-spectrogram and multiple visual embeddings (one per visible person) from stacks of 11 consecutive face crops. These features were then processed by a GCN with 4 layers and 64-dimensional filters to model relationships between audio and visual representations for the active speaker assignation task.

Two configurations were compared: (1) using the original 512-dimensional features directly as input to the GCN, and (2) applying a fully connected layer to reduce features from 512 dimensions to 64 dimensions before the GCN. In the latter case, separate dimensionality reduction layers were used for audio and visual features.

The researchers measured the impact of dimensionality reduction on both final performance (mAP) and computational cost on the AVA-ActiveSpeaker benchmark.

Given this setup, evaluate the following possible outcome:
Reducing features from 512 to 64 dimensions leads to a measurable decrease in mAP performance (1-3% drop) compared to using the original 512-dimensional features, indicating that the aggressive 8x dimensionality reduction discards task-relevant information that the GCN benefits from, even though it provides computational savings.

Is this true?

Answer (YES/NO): NO